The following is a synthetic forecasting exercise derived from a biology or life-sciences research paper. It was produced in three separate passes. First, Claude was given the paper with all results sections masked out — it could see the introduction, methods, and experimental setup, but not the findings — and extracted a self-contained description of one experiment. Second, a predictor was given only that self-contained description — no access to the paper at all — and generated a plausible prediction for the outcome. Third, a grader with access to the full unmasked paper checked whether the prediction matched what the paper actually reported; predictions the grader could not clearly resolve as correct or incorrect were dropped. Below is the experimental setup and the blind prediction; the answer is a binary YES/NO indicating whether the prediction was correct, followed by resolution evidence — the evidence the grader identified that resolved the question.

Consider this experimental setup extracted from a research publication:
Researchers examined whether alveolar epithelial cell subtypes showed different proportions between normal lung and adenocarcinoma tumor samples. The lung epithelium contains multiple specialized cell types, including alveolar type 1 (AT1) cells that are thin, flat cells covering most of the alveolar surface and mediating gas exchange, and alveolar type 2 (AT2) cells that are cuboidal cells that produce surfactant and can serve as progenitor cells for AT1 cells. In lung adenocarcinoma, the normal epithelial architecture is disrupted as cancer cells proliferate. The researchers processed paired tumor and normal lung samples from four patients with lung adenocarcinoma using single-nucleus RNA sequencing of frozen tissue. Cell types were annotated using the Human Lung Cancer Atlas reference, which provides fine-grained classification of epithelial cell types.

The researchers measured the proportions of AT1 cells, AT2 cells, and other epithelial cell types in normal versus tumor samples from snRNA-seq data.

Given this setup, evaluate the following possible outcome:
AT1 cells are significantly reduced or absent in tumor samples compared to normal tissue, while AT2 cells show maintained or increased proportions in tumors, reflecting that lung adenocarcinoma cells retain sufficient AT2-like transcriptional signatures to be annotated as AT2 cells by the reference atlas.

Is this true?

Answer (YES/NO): NO